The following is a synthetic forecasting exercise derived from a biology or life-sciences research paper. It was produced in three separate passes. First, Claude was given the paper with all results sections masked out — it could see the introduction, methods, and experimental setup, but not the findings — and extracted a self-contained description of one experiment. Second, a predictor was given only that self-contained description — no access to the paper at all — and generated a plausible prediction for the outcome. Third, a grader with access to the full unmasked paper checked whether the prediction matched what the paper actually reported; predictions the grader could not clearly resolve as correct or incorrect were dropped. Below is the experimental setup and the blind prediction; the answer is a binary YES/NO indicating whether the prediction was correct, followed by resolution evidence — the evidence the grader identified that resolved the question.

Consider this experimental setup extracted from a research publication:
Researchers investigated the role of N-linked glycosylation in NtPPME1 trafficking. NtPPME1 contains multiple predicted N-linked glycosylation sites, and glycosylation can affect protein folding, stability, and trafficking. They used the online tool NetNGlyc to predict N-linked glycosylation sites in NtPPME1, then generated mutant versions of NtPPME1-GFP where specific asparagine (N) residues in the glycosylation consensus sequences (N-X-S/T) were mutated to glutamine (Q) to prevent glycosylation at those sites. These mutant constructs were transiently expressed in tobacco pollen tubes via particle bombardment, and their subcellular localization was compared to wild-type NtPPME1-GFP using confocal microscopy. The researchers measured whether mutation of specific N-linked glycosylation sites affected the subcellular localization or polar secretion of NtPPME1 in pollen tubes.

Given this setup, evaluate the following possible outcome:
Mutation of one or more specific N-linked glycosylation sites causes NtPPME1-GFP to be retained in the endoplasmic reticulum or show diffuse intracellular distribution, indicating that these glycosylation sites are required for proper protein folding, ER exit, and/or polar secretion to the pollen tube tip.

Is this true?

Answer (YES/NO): NO